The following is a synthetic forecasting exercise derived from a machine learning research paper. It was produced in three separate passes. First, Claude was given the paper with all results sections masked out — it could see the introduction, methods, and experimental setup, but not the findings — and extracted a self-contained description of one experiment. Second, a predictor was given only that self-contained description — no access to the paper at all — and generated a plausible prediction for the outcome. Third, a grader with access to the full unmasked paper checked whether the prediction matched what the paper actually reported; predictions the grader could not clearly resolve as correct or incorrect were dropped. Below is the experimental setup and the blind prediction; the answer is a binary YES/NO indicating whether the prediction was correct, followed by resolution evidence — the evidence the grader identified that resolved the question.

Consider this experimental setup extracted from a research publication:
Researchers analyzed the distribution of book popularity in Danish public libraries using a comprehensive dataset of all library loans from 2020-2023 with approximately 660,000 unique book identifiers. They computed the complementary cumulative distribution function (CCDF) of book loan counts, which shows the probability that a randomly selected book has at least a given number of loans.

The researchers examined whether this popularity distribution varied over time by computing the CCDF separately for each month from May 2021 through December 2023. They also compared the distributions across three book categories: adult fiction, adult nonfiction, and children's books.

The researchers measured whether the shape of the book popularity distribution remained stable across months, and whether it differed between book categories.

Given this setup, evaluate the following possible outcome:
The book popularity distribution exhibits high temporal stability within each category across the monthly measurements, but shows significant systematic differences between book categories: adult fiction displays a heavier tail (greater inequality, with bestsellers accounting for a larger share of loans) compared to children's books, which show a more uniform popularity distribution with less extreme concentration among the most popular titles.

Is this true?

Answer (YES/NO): NO